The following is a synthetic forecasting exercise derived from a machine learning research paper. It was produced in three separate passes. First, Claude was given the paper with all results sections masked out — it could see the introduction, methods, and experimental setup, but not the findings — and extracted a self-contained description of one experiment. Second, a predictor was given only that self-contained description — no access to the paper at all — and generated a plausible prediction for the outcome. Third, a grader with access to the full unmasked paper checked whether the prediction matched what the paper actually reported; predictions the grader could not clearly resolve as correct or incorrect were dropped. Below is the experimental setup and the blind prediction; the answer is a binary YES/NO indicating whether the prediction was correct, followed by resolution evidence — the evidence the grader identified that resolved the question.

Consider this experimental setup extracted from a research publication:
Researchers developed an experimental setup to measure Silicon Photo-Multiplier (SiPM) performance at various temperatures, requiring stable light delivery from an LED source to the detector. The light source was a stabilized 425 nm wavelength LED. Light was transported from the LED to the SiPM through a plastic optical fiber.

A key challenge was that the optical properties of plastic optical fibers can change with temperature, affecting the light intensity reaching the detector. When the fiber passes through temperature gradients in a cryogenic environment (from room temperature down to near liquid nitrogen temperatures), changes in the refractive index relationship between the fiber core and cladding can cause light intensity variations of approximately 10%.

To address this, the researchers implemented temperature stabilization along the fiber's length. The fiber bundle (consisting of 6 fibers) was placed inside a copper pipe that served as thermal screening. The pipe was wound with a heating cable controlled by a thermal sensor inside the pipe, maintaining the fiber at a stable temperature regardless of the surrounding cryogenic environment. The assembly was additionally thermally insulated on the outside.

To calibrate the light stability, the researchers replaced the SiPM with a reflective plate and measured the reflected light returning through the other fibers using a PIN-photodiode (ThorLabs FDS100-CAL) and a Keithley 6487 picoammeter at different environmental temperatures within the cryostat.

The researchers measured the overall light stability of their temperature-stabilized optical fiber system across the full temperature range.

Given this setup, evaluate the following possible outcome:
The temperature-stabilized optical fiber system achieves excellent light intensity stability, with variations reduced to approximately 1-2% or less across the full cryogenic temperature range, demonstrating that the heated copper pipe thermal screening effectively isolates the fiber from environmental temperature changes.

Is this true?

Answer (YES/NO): YES